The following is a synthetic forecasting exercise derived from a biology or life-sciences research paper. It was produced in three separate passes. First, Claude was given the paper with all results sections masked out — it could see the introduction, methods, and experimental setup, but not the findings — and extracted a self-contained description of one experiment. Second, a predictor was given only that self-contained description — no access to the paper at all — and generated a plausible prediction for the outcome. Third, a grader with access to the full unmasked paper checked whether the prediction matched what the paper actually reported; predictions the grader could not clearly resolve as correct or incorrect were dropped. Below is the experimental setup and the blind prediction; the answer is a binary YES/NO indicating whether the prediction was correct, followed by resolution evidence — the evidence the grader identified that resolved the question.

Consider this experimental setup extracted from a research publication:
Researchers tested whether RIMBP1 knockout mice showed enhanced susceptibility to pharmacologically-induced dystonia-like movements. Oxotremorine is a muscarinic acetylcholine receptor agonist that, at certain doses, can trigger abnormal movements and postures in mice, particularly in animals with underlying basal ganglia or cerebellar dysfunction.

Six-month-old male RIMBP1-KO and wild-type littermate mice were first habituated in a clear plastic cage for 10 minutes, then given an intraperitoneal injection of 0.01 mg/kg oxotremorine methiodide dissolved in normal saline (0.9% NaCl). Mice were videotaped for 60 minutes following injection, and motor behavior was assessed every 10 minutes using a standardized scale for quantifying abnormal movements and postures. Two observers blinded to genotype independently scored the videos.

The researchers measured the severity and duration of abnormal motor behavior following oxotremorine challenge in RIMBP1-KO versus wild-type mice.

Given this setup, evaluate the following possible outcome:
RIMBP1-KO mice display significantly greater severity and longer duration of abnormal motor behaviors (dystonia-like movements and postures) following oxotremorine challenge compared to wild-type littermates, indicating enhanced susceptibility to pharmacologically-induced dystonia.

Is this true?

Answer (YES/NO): YES